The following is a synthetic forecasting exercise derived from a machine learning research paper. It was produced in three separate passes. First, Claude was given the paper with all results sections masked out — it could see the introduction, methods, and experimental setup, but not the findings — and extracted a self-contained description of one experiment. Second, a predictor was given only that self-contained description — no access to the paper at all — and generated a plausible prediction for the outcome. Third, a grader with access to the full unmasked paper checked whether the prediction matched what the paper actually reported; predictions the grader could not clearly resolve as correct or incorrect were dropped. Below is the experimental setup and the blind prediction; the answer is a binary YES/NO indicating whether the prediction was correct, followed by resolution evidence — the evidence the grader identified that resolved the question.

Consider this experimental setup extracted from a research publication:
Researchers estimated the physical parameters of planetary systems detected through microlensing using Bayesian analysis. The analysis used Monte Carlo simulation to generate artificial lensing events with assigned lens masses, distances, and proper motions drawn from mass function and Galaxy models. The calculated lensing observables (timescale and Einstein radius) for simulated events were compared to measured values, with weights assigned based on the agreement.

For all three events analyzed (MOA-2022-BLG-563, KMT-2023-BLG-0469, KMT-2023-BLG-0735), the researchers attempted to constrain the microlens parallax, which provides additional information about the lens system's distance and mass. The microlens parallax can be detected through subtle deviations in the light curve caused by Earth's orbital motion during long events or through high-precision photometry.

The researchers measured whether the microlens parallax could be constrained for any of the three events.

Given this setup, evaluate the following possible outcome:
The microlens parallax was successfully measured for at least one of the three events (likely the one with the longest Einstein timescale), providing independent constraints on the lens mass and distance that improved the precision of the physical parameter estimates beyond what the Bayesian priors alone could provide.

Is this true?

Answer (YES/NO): NO